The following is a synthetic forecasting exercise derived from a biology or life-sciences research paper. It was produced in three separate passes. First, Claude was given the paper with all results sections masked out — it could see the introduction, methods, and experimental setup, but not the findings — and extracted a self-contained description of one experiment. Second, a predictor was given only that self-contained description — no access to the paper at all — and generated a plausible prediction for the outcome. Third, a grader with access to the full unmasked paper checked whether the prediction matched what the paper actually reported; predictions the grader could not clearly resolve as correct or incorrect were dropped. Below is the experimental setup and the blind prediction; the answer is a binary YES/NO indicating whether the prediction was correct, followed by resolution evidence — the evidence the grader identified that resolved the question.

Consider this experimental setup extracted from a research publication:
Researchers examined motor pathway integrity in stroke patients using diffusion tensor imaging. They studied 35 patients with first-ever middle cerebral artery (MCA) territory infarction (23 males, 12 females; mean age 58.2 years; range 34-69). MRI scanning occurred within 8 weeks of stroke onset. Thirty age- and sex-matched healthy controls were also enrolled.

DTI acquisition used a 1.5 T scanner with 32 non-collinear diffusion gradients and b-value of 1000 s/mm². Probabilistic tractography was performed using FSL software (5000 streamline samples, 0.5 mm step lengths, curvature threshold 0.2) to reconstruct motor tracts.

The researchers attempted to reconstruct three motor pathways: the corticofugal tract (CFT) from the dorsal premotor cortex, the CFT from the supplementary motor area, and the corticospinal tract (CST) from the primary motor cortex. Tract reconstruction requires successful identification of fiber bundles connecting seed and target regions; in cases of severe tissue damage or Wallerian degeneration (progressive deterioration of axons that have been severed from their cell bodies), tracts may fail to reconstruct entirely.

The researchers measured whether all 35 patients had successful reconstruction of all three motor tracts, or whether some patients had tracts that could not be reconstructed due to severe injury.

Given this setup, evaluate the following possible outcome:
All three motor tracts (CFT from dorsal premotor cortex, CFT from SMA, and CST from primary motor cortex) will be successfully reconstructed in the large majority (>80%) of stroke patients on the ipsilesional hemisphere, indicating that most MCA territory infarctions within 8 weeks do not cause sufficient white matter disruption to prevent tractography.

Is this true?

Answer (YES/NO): NO